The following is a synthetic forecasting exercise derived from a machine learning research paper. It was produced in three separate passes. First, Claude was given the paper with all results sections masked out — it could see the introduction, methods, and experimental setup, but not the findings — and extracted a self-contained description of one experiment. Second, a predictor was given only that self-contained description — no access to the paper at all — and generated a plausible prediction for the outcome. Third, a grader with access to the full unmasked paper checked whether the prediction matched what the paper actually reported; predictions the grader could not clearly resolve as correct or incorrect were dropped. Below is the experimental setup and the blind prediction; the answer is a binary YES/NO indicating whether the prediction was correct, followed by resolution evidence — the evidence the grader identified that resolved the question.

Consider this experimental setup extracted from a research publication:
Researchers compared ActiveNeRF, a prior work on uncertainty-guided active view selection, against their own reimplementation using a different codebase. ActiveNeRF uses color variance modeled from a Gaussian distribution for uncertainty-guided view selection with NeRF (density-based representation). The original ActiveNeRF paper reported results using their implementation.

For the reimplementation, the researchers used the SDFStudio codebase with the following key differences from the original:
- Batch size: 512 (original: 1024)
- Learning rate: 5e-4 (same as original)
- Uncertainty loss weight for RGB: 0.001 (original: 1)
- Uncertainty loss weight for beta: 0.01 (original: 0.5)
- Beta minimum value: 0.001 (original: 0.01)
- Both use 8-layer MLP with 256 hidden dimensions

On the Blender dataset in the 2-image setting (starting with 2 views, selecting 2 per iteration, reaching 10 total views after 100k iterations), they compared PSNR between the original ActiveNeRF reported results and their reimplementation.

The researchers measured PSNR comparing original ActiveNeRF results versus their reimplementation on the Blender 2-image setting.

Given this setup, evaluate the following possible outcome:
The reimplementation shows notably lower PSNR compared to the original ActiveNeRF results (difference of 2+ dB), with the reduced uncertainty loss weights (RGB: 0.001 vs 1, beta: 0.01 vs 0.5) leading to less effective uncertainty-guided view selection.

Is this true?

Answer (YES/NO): YES